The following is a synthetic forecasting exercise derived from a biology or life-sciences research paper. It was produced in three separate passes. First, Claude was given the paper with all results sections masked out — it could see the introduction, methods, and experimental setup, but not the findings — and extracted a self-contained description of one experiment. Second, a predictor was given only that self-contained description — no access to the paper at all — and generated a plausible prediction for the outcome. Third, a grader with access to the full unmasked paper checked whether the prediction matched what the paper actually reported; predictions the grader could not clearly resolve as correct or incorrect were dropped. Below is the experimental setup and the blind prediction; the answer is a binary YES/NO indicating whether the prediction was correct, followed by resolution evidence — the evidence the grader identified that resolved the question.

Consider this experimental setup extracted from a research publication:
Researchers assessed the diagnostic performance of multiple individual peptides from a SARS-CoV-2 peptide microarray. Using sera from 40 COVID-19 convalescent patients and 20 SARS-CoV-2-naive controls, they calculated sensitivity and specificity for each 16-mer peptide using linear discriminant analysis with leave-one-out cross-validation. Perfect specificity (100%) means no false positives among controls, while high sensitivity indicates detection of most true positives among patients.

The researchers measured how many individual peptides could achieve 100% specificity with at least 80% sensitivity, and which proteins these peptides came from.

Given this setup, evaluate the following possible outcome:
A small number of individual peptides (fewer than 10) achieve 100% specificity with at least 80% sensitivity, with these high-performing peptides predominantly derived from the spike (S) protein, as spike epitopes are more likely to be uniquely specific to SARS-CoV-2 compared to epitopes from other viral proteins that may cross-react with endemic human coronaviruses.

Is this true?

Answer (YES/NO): NO